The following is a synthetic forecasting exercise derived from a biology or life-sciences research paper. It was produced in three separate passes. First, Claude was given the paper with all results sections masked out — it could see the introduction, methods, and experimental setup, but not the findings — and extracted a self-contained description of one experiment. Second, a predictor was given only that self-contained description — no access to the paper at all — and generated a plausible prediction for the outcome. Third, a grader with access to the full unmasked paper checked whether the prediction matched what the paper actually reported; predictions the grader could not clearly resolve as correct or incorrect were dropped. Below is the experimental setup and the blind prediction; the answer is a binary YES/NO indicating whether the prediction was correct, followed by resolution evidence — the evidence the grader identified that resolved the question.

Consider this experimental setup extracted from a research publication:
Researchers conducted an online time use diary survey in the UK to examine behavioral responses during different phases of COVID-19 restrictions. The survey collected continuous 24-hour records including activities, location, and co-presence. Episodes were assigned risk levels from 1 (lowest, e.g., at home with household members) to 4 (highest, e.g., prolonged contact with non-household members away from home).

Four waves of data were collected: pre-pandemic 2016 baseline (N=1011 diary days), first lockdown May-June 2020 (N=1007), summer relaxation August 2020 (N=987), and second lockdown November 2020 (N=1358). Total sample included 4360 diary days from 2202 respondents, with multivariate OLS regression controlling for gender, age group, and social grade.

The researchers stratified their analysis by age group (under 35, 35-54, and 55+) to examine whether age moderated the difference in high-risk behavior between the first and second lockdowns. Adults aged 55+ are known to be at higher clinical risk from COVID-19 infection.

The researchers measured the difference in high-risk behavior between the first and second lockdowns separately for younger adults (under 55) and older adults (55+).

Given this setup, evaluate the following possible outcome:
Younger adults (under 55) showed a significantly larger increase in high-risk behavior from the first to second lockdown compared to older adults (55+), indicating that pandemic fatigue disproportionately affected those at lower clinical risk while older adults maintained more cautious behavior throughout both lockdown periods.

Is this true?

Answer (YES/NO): NO